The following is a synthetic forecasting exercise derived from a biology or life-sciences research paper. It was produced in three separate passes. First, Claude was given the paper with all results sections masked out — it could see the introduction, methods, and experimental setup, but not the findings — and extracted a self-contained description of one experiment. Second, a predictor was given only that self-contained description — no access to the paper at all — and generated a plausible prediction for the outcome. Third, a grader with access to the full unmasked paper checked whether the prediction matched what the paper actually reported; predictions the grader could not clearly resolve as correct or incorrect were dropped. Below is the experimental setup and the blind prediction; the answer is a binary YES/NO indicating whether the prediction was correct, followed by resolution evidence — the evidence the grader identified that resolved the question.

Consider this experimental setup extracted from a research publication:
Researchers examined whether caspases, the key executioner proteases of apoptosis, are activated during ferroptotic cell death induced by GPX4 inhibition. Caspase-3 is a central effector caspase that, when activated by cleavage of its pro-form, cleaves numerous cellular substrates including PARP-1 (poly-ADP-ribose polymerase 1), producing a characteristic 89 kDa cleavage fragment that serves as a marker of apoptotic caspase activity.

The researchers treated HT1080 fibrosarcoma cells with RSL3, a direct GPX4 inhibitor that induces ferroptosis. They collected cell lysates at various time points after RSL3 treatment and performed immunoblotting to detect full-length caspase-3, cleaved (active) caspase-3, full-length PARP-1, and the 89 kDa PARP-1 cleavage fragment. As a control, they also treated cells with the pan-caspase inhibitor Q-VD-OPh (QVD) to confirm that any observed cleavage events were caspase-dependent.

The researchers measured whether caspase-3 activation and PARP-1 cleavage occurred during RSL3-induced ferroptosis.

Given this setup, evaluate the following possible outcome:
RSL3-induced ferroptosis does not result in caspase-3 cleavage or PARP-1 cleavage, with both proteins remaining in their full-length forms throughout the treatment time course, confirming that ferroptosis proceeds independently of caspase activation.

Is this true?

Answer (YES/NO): NO